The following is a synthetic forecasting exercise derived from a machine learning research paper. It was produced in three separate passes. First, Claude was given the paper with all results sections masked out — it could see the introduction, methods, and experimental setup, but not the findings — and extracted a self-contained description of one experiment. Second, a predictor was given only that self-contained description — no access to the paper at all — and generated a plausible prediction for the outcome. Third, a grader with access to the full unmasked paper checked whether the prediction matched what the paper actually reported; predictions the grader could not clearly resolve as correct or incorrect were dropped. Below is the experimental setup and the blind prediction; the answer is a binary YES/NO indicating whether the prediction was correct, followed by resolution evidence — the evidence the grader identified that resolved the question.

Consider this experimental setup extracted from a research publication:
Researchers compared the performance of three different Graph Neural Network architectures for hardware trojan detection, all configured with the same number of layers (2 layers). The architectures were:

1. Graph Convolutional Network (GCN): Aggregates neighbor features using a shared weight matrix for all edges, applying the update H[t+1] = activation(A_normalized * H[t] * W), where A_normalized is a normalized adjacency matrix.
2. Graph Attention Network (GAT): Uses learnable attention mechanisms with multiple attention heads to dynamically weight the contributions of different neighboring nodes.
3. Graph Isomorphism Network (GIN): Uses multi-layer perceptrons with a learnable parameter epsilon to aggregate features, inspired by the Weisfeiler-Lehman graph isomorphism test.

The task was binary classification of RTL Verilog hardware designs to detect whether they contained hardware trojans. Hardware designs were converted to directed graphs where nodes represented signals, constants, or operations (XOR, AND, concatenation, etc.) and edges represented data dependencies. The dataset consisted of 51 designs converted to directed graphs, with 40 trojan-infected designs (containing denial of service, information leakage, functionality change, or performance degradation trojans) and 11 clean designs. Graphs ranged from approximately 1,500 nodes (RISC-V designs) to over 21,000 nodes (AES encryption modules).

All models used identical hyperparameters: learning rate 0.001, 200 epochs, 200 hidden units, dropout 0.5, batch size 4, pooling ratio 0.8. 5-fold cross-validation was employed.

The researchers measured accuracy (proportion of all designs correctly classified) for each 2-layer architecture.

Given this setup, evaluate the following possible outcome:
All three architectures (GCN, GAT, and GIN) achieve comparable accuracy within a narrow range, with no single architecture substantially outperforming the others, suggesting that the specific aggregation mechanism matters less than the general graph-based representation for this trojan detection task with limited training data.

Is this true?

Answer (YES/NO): NO